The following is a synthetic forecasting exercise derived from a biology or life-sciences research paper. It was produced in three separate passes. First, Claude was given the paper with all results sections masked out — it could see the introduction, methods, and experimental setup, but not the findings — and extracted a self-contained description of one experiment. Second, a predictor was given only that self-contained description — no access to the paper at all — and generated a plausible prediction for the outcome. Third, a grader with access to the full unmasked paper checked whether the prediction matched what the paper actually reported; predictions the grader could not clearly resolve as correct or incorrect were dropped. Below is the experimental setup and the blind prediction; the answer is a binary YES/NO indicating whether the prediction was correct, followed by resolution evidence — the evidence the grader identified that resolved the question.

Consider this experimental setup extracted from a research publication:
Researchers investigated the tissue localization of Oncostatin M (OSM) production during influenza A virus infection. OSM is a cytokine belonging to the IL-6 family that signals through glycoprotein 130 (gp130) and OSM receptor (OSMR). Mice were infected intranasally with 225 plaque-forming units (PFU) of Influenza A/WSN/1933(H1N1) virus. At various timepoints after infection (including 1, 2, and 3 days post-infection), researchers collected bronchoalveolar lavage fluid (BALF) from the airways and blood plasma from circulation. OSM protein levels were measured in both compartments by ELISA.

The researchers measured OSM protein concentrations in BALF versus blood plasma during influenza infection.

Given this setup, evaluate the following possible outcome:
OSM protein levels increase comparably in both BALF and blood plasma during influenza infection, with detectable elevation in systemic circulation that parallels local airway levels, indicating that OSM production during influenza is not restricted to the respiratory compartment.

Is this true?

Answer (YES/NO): NO